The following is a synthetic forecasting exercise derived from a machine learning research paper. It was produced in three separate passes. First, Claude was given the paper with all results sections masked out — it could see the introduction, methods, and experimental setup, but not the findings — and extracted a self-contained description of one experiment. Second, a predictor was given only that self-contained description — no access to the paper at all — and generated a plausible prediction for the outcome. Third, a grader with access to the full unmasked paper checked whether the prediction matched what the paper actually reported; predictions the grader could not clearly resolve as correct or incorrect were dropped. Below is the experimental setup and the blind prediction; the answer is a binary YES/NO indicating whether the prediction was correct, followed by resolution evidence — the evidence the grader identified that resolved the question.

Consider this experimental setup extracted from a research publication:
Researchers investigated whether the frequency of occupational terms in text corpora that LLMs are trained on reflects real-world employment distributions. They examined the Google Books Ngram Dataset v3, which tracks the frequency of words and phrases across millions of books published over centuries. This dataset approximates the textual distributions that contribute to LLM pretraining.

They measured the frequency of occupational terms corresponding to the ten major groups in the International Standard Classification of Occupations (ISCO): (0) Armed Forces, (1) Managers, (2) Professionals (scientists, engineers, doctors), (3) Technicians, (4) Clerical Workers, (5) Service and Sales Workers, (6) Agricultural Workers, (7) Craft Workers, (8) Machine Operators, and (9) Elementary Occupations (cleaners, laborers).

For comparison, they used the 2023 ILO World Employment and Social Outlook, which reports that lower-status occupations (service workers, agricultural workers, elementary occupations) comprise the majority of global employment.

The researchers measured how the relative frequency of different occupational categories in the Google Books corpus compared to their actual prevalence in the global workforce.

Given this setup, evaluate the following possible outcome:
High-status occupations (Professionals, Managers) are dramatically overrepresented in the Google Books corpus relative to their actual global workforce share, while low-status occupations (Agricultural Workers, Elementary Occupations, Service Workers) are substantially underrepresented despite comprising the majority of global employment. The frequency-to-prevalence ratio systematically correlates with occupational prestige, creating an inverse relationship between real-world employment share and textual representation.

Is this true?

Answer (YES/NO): YES